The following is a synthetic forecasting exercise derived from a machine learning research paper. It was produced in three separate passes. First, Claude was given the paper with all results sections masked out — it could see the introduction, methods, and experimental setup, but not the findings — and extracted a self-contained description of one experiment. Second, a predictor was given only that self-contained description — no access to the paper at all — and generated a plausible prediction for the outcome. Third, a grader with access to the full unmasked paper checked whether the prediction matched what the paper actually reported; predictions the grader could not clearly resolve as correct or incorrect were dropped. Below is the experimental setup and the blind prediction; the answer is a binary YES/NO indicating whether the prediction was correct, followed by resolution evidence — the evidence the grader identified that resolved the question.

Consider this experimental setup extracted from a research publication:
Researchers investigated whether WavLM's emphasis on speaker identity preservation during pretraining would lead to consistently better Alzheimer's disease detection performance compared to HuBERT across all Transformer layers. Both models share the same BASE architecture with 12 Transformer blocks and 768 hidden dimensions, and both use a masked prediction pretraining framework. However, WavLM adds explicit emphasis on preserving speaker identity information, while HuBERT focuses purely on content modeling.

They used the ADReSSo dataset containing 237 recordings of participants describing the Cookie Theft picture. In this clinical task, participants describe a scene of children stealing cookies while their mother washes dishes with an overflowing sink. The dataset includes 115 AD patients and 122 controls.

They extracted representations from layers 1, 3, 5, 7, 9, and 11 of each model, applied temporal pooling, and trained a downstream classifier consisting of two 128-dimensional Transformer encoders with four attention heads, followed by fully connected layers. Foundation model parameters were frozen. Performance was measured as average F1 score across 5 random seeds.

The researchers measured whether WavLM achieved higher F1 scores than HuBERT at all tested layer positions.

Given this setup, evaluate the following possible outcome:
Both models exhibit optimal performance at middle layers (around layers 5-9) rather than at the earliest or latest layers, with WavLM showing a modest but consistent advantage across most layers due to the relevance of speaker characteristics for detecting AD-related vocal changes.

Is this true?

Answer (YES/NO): NO